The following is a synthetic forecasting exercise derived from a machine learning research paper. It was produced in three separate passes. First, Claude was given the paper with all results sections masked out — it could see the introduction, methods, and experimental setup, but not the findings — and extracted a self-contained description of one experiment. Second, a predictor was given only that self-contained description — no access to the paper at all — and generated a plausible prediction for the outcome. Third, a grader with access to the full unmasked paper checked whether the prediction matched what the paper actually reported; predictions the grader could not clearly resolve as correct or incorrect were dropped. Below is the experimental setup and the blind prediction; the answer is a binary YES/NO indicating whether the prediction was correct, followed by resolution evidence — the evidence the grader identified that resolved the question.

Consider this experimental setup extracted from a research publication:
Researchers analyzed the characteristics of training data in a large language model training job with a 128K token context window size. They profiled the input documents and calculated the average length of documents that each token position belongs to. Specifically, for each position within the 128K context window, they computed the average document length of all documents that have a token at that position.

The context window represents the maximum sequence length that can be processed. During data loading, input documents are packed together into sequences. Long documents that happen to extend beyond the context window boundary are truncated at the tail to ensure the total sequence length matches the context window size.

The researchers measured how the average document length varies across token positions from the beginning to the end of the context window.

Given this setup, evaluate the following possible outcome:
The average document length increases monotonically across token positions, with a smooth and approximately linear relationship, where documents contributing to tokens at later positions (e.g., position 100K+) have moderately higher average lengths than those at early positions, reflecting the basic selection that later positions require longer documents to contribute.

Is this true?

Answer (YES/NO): NO